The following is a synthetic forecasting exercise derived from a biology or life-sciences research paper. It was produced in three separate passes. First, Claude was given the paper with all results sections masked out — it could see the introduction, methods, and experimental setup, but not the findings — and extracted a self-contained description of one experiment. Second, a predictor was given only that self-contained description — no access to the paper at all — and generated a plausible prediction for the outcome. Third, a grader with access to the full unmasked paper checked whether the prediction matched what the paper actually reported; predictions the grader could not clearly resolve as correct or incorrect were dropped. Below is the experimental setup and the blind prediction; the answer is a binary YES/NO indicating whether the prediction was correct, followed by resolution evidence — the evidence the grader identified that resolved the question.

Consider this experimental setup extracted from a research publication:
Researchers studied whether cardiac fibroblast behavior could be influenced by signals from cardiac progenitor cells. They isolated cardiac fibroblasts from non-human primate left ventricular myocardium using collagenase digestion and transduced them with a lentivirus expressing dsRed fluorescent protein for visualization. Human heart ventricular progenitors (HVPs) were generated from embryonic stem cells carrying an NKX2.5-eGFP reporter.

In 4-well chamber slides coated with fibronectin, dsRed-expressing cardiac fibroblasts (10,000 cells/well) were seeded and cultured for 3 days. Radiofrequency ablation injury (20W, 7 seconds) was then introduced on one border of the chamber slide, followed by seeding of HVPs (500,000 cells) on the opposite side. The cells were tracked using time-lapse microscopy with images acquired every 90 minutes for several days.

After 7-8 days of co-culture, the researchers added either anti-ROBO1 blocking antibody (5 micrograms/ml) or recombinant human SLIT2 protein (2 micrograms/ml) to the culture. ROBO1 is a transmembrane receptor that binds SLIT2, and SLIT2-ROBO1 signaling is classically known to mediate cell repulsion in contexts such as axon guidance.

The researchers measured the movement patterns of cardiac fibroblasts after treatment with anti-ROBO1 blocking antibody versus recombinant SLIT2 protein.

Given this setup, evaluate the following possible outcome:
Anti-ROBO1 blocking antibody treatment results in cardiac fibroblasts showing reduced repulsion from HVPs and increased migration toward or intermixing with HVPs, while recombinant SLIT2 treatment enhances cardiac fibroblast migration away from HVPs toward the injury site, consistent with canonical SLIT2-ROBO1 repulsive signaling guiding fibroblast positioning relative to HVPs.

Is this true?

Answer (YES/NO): NO